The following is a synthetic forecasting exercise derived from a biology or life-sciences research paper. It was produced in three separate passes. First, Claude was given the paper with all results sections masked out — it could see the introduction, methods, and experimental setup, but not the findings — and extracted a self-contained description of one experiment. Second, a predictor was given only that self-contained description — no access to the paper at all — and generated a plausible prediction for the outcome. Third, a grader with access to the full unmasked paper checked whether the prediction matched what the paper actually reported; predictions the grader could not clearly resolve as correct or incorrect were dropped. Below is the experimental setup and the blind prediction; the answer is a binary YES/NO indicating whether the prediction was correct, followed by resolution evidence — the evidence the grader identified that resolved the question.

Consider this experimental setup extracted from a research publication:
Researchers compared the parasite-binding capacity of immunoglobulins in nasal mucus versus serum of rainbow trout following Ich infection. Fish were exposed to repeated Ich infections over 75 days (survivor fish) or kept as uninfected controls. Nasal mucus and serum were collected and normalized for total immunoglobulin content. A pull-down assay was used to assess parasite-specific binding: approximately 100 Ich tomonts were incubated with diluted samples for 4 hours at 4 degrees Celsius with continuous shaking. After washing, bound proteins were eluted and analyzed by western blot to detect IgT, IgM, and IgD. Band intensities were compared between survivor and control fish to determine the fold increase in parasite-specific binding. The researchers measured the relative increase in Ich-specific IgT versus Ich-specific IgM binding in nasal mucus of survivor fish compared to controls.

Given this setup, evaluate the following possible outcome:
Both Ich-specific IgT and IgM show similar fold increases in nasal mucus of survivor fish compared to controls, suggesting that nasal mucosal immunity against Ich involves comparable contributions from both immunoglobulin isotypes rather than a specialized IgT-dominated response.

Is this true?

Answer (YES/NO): NO